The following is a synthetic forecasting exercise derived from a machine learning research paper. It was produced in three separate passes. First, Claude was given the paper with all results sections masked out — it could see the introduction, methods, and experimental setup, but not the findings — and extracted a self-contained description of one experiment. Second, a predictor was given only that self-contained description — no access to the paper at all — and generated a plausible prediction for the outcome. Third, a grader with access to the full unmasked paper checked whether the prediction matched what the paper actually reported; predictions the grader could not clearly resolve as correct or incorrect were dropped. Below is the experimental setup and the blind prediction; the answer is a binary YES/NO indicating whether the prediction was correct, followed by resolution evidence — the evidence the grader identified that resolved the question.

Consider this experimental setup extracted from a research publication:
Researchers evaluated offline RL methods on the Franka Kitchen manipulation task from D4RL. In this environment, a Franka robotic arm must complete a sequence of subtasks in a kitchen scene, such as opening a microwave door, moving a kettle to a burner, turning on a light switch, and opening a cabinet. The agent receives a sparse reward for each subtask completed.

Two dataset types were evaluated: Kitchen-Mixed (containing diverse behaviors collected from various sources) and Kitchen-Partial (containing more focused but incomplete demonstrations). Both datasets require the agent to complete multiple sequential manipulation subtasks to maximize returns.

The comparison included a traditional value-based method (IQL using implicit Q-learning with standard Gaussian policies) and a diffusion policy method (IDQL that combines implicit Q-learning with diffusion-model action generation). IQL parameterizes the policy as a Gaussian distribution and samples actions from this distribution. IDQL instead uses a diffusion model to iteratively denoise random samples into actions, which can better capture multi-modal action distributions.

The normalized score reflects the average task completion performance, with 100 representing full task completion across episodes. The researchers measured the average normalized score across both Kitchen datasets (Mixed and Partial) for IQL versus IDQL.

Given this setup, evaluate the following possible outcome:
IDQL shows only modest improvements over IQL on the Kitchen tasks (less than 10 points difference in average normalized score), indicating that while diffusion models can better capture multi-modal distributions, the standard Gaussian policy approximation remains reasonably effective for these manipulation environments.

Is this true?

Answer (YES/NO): NO